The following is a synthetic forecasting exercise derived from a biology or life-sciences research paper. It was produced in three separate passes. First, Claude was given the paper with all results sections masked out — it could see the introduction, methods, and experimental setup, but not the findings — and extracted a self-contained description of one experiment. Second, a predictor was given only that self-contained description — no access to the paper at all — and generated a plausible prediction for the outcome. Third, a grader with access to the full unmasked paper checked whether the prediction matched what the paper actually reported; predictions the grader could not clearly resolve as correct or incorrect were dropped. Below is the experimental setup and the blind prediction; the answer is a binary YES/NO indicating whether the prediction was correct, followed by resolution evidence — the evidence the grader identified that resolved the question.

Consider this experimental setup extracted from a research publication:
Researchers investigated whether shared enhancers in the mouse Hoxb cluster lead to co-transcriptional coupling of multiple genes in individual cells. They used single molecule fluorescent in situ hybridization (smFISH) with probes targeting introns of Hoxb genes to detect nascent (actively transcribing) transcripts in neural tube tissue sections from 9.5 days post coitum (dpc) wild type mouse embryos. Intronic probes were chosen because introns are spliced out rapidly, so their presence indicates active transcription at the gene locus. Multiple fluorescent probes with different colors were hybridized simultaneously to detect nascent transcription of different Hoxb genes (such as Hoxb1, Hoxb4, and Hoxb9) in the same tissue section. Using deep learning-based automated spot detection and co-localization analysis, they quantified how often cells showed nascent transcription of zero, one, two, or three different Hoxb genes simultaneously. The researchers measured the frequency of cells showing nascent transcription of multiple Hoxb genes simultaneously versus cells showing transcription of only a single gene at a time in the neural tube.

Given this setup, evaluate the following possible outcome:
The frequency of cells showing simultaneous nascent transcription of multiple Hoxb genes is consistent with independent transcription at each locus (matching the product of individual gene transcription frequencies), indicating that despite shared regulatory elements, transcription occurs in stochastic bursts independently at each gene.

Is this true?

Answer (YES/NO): NO